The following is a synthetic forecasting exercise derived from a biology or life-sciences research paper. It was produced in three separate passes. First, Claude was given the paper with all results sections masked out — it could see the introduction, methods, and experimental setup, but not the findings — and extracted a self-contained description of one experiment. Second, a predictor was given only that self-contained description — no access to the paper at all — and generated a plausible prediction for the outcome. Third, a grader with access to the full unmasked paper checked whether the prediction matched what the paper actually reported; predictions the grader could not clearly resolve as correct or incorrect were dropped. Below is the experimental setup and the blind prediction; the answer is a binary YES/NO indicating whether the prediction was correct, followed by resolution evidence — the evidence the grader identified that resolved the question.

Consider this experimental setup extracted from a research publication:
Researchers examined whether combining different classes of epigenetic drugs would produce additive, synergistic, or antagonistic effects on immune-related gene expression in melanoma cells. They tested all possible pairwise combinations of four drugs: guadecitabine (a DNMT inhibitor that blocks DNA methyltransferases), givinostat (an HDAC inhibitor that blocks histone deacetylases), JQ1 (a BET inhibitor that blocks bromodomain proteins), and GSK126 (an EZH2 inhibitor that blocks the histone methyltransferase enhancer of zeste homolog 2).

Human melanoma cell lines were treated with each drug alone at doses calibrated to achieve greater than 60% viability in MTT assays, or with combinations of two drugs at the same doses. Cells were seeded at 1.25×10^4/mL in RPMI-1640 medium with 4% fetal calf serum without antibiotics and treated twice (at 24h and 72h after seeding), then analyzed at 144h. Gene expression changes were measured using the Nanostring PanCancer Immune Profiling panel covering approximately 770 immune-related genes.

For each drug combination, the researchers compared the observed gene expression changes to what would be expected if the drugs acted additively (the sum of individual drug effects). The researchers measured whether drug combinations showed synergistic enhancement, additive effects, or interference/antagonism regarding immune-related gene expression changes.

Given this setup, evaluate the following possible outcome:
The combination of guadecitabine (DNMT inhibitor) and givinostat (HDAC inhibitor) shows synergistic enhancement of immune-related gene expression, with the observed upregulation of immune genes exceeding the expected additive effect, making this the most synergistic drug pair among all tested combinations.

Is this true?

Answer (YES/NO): NO